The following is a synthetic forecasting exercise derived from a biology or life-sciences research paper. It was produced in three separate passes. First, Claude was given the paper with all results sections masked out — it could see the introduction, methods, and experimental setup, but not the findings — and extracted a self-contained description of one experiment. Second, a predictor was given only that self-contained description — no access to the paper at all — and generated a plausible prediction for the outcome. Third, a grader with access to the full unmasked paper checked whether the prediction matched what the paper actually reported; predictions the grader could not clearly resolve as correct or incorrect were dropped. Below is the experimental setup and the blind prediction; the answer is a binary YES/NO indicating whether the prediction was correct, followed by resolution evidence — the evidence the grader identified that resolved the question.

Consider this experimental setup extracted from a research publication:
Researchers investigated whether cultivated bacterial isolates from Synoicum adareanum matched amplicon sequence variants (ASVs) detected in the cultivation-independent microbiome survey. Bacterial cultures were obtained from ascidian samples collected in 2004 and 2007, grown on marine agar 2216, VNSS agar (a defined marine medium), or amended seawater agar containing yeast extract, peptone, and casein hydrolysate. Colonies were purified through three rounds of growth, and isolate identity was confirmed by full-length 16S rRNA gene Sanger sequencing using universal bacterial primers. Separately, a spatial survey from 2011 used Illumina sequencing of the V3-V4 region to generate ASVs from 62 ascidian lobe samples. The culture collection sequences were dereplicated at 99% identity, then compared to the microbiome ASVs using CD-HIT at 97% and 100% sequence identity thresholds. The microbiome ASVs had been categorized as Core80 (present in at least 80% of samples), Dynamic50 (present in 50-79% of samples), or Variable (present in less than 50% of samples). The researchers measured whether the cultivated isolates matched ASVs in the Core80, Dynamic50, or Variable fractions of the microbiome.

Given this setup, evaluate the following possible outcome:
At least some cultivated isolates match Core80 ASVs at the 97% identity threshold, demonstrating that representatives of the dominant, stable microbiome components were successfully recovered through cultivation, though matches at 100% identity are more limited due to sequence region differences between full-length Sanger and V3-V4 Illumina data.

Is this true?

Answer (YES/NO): NO